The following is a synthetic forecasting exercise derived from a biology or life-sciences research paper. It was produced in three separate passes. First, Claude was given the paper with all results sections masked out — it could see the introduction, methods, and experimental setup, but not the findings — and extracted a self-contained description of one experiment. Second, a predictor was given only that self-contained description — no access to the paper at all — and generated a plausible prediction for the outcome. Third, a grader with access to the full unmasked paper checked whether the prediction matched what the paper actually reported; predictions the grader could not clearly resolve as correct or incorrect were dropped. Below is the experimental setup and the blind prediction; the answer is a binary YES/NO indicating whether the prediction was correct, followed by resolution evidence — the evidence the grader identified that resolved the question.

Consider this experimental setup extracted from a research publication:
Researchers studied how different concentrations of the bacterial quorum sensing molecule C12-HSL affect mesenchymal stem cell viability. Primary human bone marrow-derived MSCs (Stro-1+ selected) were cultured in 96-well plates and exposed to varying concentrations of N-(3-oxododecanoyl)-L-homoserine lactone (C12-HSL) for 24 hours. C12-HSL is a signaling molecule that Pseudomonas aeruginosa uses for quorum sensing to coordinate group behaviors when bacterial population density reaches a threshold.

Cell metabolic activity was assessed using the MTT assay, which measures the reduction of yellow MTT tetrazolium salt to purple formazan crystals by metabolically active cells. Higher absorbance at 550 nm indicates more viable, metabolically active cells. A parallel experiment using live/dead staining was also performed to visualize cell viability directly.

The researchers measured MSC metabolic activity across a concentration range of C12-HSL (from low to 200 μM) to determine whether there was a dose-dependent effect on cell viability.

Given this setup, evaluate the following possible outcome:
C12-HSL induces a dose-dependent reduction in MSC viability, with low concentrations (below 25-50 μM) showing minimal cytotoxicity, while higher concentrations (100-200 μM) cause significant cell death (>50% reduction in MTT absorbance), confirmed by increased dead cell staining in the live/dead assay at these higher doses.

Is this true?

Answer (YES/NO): NO